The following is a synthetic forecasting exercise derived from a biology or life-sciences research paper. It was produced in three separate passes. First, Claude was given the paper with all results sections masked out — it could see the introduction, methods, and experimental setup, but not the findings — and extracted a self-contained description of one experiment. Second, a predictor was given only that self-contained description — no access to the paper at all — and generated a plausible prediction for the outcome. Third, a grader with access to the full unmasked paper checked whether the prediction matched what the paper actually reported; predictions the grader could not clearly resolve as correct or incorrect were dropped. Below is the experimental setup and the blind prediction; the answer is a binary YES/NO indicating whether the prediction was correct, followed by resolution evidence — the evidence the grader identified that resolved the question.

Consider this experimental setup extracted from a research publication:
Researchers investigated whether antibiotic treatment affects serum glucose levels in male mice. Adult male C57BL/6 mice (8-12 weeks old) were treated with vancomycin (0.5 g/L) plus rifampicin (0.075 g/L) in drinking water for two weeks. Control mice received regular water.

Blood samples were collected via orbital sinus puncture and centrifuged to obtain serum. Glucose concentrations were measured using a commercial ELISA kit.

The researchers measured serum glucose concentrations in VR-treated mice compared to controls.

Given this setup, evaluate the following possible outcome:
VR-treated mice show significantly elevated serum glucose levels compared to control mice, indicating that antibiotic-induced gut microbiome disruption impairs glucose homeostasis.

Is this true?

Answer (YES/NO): NO